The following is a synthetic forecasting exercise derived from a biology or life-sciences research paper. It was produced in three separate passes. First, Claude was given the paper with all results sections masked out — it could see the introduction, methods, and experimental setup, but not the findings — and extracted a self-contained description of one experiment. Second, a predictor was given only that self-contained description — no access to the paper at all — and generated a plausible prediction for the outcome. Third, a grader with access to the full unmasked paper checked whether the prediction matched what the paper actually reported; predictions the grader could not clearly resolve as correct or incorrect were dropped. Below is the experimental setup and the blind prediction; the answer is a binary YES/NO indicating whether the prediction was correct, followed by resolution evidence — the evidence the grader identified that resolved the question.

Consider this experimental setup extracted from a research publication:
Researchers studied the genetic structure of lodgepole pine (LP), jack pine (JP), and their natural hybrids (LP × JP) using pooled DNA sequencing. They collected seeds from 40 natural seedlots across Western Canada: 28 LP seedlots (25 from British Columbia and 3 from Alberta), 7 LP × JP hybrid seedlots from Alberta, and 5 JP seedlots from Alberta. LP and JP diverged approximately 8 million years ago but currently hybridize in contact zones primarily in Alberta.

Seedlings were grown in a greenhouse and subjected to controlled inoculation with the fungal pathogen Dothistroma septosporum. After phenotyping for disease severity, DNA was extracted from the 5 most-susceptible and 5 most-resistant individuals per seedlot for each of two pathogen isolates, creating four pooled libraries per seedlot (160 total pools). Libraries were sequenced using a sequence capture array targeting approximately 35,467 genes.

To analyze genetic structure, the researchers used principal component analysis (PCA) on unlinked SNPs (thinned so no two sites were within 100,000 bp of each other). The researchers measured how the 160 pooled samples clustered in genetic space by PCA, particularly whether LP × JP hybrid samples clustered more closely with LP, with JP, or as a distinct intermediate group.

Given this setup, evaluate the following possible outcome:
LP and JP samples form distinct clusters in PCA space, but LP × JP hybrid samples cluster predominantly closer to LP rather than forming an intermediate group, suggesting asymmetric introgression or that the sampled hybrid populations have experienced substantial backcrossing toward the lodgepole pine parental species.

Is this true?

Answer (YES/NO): NO